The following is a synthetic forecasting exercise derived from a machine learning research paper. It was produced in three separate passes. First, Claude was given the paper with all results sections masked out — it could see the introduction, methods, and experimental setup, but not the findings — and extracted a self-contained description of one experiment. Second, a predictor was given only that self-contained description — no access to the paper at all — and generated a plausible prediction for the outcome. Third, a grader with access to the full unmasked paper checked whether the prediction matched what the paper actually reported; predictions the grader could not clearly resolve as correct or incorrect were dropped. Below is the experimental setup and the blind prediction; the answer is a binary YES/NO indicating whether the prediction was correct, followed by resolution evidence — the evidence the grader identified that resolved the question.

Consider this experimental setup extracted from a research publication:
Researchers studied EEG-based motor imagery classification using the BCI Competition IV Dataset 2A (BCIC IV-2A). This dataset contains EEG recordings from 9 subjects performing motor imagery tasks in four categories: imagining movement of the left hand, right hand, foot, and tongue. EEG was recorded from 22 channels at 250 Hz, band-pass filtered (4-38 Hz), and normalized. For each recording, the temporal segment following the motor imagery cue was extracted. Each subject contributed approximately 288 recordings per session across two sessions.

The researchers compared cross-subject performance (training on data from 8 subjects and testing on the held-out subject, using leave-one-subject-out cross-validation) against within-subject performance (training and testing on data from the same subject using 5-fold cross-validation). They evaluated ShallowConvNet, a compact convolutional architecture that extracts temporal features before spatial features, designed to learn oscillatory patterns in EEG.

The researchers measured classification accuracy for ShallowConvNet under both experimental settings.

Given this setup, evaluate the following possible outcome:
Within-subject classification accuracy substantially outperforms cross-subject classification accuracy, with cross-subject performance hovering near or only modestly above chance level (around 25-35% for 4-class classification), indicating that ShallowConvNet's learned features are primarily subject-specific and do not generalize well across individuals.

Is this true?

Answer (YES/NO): NO